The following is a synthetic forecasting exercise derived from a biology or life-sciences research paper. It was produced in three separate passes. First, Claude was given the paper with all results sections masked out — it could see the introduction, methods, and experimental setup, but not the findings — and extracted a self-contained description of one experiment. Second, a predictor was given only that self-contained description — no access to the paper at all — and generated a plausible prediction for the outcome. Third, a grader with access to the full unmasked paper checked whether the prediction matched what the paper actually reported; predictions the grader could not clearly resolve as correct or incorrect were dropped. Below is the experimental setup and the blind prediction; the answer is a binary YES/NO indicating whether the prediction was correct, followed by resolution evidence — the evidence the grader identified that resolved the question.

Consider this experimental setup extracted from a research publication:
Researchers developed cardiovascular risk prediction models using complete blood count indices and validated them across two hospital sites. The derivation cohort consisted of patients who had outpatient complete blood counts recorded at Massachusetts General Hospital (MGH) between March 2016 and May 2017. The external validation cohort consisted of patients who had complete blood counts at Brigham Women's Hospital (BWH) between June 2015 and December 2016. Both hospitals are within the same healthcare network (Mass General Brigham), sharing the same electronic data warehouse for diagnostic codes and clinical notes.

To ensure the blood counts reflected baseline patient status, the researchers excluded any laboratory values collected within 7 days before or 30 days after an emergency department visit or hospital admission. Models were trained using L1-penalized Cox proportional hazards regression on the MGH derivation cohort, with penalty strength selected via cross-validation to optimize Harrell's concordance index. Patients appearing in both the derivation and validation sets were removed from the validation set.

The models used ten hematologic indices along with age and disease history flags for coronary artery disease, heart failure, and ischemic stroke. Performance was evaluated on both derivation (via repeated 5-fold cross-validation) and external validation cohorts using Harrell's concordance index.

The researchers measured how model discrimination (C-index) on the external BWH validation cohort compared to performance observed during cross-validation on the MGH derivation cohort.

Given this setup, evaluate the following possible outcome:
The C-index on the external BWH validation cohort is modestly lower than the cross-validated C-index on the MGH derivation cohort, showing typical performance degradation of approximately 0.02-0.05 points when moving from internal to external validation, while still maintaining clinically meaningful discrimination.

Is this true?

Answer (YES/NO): NO